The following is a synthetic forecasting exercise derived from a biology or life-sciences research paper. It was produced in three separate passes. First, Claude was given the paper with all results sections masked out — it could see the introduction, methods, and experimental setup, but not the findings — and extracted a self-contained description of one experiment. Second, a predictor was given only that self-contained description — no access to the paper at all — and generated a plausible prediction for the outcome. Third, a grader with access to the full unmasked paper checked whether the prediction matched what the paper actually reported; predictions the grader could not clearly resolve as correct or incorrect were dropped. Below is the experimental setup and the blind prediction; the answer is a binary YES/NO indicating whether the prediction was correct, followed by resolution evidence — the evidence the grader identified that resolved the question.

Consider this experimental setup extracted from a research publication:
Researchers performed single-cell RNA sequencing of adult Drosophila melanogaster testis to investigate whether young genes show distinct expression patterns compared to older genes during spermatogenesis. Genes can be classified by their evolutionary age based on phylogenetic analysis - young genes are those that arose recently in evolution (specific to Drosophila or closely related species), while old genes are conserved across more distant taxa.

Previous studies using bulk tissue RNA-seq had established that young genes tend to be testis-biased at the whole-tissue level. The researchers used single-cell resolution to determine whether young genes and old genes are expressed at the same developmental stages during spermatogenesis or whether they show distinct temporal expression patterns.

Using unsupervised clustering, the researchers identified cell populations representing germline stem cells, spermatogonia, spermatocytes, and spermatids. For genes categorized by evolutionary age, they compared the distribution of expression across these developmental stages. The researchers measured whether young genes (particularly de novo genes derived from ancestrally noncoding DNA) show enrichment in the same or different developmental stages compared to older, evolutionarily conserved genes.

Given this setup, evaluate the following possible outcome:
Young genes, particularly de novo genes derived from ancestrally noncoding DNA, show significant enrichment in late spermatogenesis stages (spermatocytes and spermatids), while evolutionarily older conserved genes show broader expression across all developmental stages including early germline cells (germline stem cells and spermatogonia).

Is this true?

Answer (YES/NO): NO